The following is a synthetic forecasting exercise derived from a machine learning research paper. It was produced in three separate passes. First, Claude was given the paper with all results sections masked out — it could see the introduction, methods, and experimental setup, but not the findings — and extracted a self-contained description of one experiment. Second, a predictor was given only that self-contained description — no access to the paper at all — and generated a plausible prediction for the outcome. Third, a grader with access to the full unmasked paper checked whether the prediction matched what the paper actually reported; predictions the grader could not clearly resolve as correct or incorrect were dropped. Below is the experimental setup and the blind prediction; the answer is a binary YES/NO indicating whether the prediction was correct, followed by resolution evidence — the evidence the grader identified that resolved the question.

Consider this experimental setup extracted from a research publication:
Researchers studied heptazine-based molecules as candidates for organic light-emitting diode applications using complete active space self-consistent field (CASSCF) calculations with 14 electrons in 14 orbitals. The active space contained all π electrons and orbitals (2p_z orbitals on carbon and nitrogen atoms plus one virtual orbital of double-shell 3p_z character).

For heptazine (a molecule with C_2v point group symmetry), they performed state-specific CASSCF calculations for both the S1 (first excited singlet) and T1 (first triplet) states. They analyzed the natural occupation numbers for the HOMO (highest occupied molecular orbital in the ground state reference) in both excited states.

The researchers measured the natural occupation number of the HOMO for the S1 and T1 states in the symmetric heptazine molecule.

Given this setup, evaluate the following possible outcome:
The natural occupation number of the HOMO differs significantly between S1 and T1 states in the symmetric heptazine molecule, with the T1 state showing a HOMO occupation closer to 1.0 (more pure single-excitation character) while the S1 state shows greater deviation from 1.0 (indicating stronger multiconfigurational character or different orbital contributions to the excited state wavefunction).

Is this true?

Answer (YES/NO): NO